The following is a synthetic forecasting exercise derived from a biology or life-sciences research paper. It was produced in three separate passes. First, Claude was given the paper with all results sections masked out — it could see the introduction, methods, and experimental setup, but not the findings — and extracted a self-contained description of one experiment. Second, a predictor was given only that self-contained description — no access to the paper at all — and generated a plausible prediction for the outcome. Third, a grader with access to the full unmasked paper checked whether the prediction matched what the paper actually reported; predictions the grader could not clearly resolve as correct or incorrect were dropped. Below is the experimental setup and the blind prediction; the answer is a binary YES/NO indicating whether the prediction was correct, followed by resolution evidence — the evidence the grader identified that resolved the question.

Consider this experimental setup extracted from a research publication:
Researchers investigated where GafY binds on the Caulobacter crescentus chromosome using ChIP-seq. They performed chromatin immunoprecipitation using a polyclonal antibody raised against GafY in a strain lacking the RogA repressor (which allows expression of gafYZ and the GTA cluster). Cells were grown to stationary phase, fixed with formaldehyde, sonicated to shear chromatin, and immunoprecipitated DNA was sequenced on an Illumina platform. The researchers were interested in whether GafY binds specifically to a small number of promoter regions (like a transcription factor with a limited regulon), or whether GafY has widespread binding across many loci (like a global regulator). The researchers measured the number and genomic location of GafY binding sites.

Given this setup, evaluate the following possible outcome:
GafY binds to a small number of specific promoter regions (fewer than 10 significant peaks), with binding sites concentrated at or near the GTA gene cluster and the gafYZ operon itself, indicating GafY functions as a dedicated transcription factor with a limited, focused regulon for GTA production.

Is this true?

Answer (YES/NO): NO